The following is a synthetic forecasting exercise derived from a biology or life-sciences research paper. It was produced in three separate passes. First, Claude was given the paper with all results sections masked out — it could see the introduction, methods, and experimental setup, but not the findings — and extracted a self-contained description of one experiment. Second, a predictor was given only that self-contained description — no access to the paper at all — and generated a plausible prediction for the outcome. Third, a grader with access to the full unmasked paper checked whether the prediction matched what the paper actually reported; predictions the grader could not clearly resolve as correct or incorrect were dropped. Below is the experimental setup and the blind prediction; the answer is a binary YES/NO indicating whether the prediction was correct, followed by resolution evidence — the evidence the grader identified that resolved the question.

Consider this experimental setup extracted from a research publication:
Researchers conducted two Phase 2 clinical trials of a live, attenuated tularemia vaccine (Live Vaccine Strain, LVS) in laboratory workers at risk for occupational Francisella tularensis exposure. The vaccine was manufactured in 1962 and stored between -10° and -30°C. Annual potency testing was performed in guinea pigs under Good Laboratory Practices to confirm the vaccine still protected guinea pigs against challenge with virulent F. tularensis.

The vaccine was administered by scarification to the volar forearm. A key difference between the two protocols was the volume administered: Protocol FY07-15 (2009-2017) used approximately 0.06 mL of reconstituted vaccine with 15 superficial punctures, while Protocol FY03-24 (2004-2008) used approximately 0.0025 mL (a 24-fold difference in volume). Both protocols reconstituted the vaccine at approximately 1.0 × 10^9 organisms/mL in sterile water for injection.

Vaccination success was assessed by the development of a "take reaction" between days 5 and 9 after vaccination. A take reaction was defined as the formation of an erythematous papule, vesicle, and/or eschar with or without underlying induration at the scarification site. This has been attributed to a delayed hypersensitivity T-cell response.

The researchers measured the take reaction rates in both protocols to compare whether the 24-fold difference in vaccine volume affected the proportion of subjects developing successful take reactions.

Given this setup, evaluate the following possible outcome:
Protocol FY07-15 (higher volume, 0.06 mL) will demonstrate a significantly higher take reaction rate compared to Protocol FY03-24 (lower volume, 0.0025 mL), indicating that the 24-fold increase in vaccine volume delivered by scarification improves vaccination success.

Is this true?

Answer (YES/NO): NO